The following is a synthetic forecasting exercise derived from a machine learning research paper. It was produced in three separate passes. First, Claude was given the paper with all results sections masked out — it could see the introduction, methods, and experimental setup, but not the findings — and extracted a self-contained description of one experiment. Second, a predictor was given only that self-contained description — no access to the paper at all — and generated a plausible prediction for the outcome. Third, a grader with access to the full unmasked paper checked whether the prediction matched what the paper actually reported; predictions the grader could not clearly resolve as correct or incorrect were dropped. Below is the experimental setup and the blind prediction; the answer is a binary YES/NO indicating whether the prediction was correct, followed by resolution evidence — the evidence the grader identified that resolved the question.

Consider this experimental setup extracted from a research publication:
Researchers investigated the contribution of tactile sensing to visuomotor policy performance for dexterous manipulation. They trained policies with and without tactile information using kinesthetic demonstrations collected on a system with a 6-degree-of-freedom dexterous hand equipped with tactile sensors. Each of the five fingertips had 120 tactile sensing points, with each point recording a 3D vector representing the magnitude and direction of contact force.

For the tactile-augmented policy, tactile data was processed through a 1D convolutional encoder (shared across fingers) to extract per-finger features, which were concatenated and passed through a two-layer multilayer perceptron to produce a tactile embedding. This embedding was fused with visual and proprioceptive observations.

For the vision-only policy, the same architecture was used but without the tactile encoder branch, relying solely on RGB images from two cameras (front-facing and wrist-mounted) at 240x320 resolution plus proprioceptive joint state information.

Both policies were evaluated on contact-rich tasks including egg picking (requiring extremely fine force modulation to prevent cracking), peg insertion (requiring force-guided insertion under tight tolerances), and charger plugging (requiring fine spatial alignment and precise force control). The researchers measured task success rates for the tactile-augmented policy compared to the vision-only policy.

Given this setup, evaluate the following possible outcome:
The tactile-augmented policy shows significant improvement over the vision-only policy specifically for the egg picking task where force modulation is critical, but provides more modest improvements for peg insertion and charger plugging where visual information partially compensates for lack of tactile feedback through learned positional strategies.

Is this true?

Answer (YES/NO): NO